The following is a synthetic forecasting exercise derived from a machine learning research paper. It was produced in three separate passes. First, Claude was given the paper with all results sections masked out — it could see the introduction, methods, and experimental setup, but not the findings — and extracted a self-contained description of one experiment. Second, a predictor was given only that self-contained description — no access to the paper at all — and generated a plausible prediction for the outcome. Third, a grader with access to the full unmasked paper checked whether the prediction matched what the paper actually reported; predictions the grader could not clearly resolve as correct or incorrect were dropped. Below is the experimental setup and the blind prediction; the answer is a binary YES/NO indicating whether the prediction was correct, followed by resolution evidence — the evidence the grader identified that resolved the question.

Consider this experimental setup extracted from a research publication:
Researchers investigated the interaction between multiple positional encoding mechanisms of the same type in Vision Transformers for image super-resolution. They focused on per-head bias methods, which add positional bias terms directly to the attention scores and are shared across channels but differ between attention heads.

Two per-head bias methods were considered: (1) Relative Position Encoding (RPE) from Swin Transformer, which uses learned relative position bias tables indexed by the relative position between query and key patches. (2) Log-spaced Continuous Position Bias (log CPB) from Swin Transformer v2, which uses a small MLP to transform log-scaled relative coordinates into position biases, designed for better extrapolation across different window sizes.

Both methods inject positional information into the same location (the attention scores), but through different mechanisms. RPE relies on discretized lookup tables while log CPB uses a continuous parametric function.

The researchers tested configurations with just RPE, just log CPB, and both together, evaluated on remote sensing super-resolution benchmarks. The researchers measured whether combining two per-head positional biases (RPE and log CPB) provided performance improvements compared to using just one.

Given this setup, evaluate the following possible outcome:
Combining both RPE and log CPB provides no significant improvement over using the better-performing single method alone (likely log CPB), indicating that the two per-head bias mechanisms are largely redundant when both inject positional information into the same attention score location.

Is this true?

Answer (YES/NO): YES